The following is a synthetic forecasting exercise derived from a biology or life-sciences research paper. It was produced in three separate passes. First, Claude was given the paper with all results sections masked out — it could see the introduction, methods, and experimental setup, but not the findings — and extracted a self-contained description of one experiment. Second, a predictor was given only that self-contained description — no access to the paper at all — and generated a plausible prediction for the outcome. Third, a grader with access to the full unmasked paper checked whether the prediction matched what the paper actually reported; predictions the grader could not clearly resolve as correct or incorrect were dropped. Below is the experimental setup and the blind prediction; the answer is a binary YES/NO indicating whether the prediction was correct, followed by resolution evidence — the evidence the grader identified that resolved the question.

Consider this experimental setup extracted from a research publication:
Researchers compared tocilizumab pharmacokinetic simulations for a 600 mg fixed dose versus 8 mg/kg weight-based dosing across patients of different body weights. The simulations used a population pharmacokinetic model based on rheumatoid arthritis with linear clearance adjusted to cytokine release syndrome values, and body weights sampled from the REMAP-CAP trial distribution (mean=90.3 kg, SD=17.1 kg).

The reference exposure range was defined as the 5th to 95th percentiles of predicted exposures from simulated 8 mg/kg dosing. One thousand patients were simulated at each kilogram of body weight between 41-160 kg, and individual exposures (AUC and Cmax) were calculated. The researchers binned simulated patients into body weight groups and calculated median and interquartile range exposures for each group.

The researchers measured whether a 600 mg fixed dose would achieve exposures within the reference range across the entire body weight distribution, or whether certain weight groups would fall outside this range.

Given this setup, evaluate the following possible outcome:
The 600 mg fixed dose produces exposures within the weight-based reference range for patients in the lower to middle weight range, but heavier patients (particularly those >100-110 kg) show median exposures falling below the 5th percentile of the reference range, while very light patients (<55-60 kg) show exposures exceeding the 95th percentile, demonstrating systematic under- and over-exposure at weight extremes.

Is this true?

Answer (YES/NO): NO